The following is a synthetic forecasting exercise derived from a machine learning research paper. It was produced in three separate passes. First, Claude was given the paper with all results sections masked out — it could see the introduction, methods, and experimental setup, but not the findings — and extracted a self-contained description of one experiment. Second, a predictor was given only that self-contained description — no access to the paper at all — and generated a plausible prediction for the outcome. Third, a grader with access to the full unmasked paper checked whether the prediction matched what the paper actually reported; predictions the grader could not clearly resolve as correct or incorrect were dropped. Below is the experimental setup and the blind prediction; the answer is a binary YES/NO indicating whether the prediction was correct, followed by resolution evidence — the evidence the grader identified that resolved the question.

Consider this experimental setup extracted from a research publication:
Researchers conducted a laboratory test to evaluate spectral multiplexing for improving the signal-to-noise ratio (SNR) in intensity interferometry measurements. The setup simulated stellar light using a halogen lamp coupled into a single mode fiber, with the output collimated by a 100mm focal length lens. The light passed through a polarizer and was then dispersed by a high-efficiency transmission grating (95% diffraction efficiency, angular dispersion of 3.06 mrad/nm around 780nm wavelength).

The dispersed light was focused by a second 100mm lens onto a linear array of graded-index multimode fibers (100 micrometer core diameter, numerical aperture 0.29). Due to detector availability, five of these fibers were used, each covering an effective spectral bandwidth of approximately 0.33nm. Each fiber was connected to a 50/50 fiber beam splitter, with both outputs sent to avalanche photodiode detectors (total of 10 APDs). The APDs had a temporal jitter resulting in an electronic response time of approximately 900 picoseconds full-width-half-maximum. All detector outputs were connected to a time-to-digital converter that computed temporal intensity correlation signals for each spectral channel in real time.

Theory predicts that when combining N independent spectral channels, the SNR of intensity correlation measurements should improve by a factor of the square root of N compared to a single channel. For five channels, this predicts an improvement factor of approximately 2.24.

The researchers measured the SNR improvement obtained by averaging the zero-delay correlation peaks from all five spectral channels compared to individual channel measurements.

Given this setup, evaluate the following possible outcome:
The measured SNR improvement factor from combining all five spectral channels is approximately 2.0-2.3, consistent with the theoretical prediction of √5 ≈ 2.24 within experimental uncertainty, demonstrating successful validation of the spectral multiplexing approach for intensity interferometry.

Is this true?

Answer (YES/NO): NO